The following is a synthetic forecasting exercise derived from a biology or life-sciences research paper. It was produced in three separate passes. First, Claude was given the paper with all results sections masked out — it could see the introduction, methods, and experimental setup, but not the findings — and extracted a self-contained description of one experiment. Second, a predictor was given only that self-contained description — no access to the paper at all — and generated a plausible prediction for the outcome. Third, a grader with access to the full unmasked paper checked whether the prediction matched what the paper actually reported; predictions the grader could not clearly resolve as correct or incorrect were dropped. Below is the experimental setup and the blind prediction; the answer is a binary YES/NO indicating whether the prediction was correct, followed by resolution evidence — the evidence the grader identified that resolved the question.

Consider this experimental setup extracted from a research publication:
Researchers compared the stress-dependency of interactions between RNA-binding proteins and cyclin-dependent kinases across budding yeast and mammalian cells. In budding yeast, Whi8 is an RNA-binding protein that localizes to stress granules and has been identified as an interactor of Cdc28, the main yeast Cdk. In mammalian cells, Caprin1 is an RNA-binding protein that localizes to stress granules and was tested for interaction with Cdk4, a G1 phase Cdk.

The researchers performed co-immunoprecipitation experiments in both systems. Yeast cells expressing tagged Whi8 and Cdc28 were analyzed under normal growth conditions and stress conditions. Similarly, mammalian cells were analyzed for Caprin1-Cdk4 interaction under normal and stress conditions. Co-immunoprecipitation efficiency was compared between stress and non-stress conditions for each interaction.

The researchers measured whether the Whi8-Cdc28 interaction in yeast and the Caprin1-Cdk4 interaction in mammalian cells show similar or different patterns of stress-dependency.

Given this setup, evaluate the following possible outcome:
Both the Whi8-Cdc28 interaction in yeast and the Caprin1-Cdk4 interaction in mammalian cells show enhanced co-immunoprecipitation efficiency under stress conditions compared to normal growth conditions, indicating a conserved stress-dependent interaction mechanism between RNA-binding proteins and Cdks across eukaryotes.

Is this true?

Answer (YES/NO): NO